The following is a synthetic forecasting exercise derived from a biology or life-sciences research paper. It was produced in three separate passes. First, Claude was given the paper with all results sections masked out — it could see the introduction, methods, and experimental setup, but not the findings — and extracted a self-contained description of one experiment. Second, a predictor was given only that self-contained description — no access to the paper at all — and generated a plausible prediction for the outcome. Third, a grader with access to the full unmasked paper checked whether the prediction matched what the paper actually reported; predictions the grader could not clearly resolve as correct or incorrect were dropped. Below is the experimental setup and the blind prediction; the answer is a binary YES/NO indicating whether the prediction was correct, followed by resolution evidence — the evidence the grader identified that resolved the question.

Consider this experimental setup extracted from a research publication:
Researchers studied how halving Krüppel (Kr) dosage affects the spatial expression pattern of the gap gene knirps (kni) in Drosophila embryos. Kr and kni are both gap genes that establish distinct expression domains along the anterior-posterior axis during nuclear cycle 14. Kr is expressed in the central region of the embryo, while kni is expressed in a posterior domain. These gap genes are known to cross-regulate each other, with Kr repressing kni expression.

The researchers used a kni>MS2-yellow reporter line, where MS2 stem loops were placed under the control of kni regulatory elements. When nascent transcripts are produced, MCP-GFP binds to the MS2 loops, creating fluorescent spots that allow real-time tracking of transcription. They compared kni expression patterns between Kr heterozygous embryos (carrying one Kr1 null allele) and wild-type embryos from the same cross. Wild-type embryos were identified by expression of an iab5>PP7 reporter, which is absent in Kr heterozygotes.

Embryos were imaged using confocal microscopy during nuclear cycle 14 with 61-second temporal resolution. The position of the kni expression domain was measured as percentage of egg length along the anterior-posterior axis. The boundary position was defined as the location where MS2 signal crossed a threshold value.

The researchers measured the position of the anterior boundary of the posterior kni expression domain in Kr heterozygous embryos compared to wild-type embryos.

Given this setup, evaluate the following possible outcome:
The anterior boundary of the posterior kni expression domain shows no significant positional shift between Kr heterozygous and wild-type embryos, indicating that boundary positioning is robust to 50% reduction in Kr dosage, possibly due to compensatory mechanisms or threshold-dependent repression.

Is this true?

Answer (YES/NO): NO